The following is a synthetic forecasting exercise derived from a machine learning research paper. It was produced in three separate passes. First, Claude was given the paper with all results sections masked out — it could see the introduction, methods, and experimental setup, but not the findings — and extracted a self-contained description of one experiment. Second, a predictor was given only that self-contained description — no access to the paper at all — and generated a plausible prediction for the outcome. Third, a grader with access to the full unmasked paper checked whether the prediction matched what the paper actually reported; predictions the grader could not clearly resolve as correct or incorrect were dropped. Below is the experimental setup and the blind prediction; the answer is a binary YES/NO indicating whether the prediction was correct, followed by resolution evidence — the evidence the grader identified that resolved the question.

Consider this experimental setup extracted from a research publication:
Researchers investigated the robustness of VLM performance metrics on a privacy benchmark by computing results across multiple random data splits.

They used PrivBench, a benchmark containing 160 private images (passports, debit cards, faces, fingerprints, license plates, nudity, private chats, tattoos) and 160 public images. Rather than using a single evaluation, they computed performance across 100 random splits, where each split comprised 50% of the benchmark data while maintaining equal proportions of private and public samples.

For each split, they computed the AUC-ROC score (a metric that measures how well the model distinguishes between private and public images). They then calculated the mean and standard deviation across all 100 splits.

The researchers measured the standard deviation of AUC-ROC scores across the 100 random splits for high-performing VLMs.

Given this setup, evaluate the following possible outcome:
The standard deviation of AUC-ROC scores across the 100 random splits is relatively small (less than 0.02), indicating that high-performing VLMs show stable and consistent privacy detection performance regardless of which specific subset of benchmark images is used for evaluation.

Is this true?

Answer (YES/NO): NO